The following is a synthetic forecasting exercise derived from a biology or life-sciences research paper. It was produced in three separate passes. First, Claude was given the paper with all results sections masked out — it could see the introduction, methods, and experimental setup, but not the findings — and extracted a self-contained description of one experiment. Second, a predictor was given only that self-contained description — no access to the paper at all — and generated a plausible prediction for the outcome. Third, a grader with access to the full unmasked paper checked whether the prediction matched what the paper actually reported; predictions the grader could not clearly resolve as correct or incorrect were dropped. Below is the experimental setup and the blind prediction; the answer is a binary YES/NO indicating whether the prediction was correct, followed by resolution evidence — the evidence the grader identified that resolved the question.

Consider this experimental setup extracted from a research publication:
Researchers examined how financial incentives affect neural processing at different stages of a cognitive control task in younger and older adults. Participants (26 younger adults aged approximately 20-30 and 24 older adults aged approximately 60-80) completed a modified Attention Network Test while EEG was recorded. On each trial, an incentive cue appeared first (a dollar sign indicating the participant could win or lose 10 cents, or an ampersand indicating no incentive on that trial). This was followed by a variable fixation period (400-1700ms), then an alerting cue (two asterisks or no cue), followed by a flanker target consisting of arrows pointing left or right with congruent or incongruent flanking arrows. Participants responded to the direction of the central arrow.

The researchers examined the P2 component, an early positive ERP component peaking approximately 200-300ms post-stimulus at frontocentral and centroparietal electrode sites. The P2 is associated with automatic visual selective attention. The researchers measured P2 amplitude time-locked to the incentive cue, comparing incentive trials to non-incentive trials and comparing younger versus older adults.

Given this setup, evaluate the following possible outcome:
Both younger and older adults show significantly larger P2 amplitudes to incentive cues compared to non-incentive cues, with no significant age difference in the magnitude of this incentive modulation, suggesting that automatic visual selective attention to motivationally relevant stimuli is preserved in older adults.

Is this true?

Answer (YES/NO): NO